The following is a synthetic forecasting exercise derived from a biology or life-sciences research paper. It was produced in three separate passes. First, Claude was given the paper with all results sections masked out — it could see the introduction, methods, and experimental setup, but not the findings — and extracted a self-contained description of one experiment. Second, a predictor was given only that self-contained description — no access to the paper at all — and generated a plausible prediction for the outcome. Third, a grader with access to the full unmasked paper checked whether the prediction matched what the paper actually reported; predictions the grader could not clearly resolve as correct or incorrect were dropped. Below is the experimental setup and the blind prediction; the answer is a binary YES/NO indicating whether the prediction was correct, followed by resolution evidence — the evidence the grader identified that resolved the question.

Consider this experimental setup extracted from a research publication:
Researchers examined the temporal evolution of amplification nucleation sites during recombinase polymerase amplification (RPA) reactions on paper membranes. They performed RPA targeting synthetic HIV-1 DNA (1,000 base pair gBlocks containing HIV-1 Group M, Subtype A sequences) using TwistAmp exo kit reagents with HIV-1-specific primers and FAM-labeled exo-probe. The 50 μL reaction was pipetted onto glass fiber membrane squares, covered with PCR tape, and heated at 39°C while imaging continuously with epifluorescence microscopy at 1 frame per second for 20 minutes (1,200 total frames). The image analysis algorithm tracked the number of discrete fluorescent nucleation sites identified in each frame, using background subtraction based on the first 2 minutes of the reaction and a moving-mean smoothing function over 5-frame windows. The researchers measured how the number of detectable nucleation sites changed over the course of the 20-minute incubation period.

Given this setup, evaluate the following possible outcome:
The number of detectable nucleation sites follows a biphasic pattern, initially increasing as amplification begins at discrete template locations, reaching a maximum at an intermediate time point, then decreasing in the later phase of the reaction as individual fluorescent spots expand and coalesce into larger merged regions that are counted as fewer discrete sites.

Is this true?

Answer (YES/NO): YES